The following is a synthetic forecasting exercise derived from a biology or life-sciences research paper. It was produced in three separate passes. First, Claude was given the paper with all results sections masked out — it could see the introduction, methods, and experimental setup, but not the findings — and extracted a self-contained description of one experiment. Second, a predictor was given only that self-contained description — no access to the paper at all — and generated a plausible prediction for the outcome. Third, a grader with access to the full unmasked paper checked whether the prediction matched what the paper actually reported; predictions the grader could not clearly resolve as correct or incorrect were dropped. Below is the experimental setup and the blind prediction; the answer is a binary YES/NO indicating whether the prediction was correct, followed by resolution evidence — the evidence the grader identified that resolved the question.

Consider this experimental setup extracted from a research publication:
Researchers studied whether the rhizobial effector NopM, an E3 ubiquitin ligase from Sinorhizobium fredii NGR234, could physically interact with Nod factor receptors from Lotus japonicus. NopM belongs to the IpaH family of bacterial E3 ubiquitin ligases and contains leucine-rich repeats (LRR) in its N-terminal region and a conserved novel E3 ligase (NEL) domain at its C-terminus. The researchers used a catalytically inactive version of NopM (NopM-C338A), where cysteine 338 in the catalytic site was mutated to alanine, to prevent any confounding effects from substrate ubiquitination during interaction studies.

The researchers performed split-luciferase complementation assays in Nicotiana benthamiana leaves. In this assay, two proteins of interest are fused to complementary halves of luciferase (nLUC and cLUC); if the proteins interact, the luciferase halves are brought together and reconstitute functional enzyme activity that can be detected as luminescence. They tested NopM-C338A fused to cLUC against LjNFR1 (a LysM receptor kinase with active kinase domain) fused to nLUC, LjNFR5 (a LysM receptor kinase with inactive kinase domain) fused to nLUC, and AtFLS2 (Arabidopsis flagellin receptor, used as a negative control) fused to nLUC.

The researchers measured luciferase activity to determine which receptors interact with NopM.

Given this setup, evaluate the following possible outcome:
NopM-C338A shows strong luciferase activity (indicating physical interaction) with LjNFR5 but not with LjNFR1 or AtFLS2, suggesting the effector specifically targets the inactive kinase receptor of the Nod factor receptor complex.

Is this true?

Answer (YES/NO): NO